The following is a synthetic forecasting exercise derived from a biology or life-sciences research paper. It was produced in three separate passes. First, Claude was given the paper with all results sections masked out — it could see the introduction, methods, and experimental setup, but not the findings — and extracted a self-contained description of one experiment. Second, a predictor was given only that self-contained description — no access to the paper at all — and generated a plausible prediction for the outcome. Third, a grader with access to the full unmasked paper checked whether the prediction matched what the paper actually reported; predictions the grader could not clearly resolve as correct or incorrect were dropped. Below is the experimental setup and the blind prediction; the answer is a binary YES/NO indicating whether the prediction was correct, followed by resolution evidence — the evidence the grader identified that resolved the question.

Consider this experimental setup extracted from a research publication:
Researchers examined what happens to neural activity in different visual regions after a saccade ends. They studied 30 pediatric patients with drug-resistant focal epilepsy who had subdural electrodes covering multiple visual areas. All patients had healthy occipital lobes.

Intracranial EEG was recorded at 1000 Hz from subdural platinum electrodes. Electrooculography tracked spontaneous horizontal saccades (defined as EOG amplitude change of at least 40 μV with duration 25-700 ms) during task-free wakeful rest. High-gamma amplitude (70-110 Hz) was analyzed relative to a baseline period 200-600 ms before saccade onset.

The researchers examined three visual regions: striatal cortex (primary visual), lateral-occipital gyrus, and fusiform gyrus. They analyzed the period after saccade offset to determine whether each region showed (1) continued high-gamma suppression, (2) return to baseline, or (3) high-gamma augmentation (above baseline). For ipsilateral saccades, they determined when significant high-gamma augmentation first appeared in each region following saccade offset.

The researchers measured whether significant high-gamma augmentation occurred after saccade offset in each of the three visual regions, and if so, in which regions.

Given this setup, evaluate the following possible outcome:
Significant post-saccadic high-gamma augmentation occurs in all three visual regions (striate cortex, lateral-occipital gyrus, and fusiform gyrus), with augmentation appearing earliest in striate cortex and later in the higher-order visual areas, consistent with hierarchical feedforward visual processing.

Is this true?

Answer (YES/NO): NO